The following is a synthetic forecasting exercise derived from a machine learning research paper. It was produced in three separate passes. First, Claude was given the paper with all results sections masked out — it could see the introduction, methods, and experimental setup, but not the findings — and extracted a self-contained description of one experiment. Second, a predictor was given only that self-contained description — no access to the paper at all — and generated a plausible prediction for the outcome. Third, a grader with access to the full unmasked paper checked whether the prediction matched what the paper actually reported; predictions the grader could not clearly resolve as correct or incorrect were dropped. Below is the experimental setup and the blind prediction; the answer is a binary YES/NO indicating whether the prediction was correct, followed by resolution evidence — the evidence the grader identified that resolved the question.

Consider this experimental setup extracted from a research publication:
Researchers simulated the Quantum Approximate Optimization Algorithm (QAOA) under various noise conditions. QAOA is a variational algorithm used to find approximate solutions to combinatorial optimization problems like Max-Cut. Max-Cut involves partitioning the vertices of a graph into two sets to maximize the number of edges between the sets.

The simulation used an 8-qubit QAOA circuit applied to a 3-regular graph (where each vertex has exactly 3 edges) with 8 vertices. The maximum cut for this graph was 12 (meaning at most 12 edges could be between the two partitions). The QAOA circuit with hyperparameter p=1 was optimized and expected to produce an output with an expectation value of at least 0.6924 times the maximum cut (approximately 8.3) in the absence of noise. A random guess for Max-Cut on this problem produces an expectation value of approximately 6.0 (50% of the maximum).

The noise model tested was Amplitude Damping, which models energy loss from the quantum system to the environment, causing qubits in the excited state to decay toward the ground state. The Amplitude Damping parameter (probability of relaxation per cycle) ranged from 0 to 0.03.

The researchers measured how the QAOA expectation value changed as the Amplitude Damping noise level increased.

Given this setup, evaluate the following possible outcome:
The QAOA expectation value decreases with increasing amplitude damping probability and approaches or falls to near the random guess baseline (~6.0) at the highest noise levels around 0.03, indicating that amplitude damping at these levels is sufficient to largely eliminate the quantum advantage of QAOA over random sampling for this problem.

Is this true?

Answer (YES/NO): NO